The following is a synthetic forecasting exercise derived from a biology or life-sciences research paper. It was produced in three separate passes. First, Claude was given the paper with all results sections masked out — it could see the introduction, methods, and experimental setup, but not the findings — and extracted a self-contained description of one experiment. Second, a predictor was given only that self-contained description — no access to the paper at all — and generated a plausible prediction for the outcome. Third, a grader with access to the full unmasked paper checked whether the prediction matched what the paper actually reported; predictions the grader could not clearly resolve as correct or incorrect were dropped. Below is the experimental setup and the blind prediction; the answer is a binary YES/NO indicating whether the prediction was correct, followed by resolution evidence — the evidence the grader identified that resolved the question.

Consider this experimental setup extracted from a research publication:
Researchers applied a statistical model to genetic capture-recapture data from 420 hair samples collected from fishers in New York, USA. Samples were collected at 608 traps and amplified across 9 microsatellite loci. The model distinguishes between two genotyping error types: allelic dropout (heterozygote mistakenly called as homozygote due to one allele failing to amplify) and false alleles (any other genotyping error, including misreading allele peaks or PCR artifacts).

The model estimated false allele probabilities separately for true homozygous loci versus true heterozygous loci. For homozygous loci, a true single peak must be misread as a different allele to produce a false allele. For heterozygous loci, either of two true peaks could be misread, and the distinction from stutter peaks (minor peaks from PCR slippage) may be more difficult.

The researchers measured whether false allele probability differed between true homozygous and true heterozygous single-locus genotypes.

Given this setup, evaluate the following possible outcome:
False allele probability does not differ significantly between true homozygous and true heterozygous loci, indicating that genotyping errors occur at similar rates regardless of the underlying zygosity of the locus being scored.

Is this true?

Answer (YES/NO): NO